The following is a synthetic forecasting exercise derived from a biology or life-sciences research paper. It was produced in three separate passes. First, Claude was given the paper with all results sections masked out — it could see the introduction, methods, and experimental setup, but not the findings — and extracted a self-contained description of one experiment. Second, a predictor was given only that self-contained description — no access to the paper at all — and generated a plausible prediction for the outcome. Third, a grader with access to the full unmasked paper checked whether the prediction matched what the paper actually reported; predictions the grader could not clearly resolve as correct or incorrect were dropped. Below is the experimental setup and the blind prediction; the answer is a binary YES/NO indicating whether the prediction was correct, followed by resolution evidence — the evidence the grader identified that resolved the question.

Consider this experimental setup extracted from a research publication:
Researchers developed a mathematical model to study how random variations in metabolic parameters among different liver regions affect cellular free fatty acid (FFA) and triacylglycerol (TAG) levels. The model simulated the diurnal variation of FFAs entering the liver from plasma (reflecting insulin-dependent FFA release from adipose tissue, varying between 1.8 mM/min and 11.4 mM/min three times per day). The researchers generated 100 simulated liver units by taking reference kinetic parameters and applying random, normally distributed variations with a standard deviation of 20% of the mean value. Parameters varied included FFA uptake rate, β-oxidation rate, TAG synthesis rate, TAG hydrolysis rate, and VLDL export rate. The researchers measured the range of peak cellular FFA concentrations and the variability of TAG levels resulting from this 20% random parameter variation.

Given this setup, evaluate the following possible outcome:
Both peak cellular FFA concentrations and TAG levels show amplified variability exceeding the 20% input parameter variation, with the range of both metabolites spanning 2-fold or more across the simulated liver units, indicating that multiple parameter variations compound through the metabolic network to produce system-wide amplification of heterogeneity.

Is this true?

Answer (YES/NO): YES